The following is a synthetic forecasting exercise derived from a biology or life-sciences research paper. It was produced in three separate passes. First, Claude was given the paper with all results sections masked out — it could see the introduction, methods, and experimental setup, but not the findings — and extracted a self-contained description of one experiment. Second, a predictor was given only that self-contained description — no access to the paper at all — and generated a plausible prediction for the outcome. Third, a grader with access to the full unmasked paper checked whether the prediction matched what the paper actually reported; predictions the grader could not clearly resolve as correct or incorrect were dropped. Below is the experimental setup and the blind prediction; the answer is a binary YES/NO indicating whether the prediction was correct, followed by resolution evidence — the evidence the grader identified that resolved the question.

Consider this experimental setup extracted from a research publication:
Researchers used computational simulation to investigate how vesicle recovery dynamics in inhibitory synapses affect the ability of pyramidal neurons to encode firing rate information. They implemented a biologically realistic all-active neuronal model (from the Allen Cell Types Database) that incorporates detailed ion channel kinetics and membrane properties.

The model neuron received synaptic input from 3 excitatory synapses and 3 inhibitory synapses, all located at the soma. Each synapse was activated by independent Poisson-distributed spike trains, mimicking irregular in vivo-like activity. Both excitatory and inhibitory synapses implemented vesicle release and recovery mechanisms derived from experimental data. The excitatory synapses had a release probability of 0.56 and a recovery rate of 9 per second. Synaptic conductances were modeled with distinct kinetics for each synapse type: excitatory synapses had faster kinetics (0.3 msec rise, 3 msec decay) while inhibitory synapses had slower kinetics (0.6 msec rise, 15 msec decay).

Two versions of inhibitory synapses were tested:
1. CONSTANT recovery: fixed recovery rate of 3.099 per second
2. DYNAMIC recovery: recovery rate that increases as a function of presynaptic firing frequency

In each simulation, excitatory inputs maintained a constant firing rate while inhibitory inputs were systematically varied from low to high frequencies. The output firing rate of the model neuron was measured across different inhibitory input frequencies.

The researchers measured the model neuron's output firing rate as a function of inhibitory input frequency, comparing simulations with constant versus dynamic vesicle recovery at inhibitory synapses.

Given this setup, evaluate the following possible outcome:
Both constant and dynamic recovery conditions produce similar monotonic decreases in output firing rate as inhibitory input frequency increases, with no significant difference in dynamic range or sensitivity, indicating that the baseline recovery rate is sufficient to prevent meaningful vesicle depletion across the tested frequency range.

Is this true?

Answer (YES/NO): NO